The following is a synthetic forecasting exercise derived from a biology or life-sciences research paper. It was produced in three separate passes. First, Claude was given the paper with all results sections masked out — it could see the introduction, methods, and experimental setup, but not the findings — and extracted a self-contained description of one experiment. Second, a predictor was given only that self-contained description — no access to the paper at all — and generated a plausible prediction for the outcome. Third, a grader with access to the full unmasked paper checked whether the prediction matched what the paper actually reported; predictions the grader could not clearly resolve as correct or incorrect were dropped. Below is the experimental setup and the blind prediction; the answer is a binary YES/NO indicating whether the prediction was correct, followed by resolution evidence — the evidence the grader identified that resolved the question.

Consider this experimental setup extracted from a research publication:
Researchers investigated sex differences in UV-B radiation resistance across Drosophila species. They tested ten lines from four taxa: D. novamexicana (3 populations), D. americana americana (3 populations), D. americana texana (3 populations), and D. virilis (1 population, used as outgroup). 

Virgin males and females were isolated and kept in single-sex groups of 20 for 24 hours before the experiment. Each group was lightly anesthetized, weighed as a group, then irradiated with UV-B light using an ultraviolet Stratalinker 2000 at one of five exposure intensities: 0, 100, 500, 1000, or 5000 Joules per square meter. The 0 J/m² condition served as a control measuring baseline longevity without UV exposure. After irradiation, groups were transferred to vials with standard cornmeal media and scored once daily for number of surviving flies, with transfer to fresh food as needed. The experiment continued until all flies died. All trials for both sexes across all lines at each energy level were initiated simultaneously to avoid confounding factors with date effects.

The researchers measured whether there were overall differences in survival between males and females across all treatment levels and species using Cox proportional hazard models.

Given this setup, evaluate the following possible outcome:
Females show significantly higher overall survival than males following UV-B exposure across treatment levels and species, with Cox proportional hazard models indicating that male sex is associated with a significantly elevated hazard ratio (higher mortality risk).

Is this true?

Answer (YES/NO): YES